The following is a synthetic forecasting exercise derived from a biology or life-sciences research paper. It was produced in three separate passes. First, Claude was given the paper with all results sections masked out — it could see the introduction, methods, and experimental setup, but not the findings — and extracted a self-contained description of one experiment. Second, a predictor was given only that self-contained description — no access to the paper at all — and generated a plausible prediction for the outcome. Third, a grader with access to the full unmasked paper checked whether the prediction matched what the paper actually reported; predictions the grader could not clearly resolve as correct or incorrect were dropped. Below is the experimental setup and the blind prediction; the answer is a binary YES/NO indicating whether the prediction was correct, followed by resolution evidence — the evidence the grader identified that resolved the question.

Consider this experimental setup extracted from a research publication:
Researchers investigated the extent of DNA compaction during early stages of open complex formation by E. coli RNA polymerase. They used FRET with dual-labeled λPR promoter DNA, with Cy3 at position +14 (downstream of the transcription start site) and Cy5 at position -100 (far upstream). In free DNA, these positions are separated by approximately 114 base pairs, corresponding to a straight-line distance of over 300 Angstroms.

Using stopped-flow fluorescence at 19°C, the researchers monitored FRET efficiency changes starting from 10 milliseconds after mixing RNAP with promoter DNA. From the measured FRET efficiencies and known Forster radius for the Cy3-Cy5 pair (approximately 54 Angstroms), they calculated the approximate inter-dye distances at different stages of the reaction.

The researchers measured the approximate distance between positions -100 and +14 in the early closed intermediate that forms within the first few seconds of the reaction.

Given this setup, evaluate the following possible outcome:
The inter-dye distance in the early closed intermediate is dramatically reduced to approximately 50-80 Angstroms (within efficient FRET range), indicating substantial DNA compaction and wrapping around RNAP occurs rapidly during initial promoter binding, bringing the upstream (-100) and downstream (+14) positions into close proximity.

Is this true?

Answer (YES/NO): YES